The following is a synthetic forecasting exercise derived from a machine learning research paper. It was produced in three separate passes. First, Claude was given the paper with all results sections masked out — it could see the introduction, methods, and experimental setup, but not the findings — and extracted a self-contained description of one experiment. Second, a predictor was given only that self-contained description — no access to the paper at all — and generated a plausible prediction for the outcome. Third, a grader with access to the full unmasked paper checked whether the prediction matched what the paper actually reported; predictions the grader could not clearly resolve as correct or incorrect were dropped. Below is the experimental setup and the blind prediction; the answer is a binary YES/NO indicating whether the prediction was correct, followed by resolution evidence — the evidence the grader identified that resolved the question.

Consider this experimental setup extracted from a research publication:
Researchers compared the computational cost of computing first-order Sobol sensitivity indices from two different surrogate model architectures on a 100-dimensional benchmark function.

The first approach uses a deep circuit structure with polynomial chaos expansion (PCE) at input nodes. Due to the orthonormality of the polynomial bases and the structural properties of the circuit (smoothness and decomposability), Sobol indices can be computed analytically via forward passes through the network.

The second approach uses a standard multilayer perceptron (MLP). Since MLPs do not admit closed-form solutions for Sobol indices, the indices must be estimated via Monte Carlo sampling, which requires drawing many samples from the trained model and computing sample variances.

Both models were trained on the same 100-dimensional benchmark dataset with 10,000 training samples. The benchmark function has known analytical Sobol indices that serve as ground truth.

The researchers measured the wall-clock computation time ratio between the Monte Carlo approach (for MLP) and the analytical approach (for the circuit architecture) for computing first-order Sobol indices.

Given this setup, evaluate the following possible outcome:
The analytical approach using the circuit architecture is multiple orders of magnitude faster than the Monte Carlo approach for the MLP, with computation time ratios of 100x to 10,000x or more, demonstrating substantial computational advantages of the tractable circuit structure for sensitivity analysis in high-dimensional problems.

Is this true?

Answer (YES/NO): YES